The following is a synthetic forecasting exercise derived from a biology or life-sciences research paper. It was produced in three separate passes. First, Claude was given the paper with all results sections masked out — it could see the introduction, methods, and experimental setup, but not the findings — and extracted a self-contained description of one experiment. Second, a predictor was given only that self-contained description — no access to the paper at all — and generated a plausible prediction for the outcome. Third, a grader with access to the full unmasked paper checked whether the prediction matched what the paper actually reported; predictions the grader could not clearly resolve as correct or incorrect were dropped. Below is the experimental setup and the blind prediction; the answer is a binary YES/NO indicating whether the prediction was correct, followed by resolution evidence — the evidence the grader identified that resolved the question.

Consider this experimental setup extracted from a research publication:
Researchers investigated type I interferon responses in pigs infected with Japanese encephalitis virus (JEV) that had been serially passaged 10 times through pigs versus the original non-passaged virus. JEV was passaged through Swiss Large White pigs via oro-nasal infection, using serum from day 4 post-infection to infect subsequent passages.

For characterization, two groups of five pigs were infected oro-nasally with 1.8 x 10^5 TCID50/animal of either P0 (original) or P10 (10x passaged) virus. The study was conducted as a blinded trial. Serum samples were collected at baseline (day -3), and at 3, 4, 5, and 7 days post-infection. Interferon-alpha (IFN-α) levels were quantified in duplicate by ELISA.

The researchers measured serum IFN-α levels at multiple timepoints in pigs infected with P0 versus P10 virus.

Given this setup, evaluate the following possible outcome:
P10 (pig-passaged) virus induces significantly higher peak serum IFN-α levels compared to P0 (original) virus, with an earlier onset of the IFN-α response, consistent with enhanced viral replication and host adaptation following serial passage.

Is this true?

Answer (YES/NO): YES